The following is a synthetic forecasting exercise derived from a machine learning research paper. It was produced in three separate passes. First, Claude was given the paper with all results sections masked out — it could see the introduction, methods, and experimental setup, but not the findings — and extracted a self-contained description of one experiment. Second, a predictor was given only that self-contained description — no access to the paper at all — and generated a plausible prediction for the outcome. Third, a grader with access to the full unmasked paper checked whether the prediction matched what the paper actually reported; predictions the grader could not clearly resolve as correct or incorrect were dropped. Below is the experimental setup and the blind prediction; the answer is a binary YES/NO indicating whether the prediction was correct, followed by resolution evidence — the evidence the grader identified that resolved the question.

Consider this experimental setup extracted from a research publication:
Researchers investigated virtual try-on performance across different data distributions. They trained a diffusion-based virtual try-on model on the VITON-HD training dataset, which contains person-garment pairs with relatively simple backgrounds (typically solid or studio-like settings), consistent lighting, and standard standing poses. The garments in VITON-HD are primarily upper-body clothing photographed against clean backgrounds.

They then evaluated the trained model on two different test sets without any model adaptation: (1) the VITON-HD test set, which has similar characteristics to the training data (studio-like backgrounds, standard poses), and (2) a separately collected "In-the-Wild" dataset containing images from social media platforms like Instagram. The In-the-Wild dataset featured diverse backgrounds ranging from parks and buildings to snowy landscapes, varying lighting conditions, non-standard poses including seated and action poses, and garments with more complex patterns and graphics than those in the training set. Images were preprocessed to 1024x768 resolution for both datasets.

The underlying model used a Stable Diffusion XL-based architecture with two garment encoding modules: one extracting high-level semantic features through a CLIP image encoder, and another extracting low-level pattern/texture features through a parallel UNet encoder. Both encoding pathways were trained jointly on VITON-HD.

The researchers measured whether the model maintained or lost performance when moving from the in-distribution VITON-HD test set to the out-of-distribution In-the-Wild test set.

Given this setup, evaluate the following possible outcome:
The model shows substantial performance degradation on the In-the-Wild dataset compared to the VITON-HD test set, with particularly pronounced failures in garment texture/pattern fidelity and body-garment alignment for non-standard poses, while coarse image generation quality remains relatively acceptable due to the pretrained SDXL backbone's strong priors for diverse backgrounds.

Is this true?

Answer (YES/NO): NO